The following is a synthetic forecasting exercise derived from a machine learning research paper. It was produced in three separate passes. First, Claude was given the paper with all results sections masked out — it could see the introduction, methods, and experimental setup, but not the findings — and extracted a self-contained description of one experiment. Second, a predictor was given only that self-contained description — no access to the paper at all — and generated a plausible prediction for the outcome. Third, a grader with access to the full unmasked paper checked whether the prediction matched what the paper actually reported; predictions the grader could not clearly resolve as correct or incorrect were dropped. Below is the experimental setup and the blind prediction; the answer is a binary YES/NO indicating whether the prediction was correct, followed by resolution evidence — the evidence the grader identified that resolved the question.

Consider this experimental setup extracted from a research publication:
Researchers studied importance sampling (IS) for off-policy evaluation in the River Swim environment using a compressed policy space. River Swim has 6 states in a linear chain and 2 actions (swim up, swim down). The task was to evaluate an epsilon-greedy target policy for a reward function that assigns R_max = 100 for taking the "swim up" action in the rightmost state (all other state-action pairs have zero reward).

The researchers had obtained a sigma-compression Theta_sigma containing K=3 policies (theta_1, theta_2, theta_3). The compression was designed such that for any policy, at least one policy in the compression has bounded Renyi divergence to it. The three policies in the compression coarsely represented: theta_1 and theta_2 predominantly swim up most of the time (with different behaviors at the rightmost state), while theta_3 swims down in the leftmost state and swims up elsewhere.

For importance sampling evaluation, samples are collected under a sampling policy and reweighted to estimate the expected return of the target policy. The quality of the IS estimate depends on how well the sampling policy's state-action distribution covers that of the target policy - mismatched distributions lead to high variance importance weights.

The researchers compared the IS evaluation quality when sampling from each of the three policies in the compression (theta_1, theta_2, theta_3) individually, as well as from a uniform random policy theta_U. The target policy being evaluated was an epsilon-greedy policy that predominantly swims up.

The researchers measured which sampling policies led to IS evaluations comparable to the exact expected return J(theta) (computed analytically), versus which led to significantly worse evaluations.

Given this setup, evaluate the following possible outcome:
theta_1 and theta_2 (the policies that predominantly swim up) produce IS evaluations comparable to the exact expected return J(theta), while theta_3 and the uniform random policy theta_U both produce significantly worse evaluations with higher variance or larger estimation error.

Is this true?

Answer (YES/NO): YES